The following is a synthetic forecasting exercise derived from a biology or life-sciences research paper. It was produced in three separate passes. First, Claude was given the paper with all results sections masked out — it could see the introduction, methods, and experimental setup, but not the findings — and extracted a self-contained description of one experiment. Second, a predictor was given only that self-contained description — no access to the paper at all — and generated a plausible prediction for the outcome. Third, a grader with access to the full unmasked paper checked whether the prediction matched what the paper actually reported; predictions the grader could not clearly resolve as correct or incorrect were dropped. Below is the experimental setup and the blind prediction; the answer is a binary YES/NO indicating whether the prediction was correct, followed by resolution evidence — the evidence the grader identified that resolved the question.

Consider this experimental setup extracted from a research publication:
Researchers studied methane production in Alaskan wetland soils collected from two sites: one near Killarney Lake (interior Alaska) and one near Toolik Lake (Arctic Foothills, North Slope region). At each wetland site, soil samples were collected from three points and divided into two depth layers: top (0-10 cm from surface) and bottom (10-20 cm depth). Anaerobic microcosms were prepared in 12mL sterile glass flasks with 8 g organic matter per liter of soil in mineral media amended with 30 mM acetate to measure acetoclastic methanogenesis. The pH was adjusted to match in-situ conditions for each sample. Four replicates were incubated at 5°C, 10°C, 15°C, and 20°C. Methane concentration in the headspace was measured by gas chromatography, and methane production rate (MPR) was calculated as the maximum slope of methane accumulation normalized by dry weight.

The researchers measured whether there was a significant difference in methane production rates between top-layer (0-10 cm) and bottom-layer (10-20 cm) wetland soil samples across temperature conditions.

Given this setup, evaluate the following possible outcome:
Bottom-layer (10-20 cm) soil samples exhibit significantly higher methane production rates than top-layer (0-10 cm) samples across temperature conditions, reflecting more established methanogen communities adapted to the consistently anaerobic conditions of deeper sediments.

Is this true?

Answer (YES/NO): NO